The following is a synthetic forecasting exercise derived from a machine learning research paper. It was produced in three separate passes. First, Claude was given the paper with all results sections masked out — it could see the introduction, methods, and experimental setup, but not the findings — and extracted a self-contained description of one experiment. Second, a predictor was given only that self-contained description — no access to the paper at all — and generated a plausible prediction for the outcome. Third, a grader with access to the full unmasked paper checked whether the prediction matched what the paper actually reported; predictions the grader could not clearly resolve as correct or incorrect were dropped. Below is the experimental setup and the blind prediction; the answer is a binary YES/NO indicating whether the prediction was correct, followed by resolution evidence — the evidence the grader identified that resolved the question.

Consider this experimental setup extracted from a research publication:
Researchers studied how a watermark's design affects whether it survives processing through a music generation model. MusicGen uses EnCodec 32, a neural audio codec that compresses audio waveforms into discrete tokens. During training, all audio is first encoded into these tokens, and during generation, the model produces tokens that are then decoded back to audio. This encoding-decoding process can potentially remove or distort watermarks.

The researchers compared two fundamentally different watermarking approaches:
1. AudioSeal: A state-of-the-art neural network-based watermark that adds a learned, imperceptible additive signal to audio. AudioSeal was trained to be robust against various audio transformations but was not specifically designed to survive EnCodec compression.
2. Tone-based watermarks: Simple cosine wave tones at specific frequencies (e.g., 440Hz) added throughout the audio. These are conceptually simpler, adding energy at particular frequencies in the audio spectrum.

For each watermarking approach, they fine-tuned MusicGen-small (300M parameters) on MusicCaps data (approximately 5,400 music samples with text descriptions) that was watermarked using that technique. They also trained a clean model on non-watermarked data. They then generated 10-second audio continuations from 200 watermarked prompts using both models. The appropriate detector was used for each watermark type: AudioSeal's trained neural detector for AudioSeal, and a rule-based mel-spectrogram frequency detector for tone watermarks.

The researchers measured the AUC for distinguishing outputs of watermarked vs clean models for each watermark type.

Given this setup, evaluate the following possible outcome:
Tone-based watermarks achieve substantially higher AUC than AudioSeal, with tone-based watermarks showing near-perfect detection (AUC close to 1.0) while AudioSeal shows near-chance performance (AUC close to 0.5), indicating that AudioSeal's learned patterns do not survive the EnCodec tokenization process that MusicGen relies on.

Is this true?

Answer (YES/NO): NO